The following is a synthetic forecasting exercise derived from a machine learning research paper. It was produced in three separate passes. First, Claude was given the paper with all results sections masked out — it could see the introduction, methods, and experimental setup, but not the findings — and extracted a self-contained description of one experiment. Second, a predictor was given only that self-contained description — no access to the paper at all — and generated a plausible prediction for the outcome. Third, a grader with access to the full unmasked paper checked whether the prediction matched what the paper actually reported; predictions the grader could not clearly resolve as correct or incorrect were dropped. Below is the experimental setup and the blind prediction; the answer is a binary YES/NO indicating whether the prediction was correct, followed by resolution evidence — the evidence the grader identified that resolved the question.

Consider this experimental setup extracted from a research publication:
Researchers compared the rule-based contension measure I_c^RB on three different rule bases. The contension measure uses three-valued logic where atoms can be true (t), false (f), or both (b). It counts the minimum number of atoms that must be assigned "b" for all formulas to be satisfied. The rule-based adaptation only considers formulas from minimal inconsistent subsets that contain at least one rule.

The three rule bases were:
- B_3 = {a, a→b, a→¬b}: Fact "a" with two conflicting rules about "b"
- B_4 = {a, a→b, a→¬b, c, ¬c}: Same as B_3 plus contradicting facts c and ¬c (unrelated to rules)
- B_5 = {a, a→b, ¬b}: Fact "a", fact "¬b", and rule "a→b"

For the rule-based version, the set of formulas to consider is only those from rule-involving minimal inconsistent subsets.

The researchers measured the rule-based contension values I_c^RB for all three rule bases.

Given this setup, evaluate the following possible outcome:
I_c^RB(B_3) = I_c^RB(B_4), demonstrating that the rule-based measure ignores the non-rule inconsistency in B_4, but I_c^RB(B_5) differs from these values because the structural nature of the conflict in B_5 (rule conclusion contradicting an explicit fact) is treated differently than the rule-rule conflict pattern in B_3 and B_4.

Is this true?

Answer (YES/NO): NO